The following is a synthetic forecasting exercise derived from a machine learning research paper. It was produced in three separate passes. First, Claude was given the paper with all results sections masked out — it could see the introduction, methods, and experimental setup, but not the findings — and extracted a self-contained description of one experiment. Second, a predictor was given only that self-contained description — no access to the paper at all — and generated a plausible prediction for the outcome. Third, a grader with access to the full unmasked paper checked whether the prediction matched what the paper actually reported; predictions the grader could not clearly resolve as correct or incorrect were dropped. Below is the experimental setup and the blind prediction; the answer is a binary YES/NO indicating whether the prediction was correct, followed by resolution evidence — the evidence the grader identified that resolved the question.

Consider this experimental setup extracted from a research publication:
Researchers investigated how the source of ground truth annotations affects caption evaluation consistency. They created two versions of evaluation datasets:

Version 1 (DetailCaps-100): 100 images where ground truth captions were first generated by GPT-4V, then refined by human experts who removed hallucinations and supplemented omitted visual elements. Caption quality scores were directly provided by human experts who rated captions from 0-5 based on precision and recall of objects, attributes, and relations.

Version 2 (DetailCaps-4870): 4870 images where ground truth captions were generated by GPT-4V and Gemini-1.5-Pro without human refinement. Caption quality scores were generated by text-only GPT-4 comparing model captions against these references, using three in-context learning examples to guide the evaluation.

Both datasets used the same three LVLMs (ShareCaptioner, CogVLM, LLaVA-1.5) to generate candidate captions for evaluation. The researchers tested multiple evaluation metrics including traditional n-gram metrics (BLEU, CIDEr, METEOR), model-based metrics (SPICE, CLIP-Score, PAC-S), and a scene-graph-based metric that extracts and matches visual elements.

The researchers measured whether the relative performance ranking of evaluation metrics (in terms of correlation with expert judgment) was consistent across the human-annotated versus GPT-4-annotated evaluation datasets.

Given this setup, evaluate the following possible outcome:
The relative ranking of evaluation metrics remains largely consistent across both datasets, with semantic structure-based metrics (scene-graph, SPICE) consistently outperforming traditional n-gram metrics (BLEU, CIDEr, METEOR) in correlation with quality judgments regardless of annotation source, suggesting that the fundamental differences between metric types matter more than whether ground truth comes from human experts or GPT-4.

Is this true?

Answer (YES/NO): YES